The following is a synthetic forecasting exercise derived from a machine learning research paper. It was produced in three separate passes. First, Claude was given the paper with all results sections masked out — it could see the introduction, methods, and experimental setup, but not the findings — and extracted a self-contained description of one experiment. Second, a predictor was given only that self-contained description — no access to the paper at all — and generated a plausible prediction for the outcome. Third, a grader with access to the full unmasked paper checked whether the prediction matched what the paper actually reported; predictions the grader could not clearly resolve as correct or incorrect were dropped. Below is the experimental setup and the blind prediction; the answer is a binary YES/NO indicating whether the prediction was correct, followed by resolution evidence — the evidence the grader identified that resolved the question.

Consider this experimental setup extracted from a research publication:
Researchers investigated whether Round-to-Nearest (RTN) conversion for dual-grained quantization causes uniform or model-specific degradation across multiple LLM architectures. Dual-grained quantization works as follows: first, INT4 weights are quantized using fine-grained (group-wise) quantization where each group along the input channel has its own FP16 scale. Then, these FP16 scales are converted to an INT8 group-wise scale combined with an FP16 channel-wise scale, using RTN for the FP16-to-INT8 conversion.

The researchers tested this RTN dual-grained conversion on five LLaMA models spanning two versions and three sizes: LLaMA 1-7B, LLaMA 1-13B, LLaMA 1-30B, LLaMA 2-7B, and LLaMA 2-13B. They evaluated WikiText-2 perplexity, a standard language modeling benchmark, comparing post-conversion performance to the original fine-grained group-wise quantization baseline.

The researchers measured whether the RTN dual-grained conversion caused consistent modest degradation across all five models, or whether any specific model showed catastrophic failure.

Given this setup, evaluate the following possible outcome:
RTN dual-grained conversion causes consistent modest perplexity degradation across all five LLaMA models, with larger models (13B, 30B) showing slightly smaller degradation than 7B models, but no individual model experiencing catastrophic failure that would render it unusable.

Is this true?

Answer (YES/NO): NO